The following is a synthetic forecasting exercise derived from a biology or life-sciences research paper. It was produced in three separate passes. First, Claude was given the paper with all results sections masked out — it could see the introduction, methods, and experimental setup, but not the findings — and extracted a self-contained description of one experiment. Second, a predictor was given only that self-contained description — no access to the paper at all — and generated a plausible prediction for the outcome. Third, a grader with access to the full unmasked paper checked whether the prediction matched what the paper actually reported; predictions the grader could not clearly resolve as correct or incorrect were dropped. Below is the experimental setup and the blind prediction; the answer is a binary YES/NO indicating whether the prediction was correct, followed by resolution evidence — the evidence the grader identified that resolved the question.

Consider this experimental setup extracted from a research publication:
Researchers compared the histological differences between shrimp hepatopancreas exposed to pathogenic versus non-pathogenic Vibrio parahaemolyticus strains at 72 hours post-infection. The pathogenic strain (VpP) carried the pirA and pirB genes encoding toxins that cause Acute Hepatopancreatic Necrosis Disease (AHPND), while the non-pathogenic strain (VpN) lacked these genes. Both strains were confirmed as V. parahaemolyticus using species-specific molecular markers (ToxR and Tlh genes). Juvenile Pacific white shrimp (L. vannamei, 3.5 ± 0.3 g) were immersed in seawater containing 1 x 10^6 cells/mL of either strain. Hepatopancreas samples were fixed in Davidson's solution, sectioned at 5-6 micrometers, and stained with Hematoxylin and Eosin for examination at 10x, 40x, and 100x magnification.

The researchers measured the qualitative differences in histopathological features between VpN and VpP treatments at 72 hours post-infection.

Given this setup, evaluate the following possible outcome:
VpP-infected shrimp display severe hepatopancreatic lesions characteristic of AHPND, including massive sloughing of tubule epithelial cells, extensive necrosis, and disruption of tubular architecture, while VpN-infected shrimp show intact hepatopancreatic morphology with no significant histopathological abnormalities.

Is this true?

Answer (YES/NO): NO